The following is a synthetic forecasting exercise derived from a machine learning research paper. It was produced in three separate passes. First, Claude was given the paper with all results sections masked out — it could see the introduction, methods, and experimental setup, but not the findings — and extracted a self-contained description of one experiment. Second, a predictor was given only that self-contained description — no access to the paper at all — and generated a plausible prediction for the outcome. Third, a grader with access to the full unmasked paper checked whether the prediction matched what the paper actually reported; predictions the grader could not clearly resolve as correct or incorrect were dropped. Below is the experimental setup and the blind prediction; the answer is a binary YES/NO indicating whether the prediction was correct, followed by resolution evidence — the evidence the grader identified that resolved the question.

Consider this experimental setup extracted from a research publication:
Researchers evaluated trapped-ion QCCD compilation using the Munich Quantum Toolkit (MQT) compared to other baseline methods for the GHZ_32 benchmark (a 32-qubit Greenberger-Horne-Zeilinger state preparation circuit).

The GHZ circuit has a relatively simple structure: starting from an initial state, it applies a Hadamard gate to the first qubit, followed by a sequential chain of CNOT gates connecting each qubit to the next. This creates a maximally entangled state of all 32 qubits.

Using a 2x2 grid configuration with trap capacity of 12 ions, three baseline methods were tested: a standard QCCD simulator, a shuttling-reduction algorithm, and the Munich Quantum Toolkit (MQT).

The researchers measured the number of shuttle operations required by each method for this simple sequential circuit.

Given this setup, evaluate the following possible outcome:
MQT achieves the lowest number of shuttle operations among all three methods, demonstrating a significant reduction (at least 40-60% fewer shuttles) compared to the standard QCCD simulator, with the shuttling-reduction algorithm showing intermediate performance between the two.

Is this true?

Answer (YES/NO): NO